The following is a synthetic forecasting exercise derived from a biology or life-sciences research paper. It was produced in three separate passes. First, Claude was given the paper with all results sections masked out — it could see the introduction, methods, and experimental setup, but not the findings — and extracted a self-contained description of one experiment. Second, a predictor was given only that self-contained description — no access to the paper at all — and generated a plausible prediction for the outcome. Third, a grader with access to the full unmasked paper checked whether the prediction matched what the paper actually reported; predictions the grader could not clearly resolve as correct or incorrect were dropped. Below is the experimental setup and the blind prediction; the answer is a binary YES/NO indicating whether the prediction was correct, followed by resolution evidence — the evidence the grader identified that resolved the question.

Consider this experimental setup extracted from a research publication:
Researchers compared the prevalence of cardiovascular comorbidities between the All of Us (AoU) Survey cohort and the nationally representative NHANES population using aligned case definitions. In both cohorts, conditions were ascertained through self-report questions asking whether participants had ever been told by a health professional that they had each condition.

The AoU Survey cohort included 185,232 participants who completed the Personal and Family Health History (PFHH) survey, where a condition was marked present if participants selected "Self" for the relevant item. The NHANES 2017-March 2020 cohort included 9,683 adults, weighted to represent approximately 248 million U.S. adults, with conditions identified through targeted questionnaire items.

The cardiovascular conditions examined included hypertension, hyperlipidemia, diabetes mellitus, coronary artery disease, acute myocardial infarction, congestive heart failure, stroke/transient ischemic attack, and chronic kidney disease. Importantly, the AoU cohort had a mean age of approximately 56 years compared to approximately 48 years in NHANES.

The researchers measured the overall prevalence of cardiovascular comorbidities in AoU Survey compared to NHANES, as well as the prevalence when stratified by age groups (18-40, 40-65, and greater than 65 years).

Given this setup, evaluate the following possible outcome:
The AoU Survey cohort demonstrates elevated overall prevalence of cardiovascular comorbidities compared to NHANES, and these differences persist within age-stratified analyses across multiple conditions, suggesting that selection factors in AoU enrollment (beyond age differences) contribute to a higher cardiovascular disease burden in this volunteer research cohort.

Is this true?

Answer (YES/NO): NO